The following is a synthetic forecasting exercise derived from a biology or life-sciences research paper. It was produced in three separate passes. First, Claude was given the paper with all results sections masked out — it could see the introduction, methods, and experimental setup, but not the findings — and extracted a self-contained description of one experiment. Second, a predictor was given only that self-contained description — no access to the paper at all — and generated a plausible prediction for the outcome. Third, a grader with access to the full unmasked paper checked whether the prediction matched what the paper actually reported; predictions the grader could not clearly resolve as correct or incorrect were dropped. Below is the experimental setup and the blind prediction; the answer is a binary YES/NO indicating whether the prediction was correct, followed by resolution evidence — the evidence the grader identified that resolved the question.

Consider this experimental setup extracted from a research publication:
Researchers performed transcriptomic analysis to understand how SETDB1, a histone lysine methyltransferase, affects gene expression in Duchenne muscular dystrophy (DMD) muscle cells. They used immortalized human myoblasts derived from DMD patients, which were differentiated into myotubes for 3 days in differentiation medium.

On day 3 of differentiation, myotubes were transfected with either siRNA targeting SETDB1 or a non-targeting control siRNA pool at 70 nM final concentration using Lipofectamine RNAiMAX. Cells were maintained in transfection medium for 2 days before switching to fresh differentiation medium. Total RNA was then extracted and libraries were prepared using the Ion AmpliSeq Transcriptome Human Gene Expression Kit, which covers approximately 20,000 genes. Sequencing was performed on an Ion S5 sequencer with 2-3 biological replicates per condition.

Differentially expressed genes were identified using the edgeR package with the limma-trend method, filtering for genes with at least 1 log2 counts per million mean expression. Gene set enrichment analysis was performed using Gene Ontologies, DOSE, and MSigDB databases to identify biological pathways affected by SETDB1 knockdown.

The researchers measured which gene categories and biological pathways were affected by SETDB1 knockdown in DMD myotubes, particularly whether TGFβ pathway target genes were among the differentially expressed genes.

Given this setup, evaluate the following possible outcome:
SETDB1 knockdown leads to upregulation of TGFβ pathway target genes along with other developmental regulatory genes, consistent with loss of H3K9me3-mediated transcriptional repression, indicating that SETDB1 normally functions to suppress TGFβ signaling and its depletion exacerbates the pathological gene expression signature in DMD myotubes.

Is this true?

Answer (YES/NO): NO